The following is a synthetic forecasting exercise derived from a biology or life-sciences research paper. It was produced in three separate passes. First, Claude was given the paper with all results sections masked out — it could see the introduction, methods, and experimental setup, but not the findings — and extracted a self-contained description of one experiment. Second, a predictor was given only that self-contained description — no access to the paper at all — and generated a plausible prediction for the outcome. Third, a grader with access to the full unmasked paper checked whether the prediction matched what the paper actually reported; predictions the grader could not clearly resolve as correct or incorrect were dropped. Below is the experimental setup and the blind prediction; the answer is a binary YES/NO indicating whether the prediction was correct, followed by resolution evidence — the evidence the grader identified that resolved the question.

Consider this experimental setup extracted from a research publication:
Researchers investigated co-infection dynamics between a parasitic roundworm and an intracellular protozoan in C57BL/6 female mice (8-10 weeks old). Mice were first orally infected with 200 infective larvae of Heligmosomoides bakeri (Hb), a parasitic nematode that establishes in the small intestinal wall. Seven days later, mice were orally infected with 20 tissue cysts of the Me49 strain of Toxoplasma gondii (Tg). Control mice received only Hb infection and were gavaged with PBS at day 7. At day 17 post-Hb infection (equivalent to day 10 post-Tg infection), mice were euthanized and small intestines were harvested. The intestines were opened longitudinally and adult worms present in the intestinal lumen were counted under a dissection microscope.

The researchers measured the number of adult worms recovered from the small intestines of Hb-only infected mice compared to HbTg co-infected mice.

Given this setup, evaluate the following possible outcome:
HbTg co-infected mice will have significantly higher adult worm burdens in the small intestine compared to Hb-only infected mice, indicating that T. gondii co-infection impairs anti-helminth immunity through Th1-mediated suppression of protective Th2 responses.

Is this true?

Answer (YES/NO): NO